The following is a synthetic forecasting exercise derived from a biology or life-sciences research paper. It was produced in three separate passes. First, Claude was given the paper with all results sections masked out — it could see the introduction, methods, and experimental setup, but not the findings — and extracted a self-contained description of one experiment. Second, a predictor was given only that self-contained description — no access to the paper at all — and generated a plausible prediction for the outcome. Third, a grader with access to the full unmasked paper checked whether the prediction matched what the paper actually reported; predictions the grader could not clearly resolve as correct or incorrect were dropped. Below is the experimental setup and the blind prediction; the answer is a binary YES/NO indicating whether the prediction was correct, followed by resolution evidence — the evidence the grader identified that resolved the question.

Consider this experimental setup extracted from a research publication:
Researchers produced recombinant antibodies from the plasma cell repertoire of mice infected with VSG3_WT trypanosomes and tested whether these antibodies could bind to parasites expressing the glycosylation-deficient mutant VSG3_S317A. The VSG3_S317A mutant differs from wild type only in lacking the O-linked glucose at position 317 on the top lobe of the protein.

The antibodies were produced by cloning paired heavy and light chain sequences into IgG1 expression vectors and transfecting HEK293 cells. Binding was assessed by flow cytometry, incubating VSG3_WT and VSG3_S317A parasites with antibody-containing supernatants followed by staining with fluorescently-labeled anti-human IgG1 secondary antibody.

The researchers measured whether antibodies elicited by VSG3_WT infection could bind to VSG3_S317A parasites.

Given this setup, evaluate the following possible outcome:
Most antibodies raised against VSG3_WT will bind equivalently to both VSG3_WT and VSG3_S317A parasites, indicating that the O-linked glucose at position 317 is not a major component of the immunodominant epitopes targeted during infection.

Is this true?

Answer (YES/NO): NO